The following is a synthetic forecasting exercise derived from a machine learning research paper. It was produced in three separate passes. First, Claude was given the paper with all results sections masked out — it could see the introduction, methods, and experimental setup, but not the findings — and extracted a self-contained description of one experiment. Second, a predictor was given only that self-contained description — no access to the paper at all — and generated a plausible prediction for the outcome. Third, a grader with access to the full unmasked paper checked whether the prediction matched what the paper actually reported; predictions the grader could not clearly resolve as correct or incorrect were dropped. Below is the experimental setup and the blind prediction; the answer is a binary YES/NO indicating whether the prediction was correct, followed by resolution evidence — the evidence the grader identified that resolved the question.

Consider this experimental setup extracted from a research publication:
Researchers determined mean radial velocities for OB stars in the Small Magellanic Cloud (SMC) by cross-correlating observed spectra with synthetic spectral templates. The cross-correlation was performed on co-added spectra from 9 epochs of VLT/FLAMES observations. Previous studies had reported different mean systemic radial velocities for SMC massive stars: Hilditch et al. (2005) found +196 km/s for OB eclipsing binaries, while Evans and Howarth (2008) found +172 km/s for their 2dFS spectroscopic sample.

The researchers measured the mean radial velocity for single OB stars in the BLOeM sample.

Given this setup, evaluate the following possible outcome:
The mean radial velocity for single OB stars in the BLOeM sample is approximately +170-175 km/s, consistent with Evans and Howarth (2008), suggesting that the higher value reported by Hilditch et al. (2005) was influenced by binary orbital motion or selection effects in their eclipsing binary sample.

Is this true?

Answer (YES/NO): NO